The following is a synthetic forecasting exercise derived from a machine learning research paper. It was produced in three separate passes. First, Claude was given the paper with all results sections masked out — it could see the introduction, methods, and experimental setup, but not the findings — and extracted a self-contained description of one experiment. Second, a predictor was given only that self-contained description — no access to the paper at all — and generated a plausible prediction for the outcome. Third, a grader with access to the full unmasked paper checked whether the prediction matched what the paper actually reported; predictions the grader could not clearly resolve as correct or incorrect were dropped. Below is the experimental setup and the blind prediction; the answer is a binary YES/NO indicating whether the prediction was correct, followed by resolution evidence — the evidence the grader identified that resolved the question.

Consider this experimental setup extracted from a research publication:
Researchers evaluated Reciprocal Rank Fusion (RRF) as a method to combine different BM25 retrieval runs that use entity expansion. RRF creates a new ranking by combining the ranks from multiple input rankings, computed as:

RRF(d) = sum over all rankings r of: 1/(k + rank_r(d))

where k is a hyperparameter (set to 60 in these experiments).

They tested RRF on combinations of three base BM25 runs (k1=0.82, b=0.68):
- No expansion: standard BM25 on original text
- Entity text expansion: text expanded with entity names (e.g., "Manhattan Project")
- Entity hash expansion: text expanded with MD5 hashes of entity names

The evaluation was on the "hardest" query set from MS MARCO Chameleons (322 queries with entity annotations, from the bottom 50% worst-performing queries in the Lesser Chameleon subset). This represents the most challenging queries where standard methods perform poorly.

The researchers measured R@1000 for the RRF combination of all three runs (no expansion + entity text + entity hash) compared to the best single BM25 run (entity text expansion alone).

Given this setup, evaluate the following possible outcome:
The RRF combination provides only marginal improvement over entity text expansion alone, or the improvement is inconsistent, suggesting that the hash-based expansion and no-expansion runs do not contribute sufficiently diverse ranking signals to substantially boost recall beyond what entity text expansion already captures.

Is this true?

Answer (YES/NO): YES